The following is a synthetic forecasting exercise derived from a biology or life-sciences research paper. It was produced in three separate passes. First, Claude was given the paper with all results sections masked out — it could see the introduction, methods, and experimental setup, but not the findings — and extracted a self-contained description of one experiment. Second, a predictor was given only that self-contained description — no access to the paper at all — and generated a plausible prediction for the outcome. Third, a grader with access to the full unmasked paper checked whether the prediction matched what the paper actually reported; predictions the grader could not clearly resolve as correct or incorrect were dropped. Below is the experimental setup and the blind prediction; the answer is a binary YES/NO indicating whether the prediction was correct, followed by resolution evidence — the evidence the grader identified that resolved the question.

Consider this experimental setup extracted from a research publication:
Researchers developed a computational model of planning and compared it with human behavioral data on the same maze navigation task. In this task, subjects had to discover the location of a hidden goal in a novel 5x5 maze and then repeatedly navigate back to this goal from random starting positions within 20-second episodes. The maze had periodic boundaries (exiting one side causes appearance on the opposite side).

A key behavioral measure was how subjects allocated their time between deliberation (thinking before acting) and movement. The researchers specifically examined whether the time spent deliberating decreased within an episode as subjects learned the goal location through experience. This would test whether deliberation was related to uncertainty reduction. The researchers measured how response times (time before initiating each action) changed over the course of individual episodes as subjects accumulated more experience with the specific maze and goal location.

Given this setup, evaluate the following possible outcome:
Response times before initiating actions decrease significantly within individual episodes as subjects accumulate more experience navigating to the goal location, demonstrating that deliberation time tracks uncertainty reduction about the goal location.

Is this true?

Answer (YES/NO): NO